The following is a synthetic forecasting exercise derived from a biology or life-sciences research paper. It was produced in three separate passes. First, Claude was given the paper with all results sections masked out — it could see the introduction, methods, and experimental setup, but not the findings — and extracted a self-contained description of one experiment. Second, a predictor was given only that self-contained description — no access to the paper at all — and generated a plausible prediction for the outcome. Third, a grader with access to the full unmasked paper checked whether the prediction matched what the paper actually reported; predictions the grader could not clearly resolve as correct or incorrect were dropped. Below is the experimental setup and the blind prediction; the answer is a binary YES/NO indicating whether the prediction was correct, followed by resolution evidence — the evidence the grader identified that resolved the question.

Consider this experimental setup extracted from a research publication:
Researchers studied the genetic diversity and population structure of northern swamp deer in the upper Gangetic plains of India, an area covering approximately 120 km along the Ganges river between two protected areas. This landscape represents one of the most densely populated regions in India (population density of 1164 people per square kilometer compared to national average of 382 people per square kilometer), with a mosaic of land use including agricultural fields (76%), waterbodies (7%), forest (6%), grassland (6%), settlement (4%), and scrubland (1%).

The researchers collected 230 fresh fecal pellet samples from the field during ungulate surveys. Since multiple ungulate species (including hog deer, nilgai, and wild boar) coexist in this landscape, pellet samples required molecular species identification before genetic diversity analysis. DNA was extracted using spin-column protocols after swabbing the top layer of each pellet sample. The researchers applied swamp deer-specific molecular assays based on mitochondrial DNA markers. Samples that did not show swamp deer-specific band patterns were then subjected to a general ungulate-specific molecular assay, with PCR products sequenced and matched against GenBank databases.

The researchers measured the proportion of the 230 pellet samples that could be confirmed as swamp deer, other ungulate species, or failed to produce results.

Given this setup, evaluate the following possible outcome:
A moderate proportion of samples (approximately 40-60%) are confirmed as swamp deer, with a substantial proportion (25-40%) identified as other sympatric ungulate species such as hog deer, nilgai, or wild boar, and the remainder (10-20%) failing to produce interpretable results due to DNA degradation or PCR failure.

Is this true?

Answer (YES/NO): NO